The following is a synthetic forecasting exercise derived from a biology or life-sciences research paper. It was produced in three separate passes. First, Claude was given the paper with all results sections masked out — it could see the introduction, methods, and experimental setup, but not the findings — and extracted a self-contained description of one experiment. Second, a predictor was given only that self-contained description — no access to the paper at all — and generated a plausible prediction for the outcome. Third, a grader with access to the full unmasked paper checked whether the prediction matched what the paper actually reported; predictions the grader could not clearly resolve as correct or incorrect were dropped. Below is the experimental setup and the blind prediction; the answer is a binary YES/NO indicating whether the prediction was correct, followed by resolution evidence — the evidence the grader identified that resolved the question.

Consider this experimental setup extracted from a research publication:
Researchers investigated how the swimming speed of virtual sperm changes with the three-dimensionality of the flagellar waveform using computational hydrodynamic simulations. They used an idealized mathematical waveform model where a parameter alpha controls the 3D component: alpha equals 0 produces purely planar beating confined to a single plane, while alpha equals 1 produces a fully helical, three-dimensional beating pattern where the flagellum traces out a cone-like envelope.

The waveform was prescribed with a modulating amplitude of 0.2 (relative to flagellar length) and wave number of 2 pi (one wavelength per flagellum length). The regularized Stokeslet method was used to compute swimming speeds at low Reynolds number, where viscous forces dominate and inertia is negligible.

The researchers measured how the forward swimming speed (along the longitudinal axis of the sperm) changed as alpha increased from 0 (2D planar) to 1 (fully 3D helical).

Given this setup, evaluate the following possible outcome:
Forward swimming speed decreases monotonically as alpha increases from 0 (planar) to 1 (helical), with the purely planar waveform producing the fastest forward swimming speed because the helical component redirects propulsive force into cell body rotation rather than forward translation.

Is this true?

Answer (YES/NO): YES